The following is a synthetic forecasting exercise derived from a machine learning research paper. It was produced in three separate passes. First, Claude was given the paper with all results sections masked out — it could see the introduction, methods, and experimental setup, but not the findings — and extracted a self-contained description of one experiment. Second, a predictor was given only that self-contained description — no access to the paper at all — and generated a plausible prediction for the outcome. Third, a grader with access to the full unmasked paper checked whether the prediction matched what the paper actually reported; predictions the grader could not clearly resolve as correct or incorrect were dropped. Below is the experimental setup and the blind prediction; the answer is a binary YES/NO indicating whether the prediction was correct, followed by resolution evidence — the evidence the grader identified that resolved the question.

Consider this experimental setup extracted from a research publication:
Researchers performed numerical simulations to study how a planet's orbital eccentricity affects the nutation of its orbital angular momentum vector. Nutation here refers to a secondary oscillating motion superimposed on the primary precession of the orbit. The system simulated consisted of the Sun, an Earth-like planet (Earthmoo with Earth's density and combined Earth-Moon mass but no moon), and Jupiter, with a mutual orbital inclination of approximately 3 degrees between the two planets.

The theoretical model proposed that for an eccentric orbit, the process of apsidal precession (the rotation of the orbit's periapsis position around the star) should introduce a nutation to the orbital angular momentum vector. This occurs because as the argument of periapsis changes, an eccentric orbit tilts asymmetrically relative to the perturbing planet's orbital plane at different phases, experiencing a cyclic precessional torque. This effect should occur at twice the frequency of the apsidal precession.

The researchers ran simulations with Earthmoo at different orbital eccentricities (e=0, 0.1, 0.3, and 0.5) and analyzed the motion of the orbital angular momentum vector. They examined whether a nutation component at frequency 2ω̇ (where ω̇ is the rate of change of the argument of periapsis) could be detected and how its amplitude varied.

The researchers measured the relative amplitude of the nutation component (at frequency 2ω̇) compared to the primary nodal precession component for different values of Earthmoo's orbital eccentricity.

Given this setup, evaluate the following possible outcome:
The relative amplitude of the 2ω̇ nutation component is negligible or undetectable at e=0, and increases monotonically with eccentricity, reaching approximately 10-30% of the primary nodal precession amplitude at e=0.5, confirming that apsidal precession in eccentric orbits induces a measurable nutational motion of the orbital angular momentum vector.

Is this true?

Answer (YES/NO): YES